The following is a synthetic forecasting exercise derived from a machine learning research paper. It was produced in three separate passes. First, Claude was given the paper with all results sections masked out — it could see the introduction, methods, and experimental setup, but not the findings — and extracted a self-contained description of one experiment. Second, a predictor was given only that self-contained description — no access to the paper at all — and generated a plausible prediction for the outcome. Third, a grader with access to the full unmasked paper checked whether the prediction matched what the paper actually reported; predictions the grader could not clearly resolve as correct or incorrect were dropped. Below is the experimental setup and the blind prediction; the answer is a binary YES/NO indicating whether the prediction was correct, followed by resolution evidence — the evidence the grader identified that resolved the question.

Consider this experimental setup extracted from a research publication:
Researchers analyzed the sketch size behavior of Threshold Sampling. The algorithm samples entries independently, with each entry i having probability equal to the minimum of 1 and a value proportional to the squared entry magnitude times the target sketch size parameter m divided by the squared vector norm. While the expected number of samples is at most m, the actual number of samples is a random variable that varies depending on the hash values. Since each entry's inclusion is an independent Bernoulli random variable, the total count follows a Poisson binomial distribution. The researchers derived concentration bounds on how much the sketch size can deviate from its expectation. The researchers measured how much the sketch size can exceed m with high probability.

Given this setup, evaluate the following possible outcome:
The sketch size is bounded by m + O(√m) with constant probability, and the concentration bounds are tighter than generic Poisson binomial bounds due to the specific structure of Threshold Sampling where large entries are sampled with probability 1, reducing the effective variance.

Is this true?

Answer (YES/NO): NO